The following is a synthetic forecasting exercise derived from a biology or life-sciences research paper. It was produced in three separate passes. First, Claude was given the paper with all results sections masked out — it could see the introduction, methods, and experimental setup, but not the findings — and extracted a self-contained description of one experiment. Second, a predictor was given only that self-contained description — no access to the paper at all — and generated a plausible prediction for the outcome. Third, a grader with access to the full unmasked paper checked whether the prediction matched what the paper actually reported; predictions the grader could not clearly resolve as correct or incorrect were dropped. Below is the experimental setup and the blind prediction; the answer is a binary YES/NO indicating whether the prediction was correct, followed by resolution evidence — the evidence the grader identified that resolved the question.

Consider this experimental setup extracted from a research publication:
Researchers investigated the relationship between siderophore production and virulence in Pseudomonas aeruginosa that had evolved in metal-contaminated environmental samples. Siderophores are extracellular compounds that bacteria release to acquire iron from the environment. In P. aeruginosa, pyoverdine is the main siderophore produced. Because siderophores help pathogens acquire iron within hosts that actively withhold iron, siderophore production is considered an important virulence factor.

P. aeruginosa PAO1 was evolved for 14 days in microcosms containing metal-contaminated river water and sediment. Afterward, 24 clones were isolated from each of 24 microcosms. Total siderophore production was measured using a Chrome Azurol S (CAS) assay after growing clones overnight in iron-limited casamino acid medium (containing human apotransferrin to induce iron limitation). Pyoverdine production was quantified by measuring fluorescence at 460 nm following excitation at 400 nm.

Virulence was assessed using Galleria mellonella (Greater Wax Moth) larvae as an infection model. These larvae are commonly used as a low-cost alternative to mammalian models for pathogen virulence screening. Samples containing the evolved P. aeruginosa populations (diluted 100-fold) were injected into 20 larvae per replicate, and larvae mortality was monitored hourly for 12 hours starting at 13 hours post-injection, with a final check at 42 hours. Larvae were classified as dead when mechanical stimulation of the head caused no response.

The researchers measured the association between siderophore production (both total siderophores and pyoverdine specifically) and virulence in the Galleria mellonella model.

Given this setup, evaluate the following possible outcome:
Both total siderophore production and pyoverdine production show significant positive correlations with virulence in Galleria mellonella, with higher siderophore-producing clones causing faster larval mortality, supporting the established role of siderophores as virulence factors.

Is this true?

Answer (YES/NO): YES